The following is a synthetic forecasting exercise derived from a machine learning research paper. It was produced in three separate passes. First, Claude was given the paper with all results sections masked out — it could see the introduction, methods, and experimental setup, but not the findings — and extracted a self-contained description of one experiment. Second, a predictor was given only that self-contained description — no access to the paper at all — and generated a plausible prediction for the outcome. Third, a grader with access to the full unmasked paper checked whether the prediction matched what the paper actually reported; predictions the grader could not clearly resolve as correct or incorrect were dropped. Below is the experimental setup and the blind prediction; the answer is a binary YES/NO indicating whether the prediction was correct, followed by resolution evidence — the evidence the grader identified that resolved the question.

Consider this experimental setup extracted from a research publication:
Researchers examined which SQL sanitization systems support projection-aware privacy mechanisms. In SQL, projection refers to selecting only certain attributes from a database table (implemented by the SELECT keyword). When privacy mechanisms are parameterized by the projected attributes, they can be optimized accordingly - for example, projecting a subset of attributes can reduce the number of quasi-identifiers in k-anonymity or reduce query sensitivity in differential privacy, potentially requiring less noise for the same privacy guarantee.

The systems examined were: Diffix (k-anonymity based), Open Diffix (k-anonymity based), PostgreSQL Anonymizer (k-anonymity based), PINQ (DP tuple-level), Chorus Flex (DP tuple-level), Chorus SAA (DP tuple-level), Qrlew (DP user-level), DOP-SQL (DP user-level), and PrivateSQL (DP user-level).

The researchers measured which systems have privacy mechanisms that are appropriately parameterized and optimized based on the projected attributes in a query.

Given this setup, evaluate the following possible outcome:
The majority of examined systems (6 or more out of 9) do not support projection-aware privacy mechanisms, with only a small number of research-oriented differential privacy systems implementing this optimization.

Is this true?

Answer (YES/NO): NO